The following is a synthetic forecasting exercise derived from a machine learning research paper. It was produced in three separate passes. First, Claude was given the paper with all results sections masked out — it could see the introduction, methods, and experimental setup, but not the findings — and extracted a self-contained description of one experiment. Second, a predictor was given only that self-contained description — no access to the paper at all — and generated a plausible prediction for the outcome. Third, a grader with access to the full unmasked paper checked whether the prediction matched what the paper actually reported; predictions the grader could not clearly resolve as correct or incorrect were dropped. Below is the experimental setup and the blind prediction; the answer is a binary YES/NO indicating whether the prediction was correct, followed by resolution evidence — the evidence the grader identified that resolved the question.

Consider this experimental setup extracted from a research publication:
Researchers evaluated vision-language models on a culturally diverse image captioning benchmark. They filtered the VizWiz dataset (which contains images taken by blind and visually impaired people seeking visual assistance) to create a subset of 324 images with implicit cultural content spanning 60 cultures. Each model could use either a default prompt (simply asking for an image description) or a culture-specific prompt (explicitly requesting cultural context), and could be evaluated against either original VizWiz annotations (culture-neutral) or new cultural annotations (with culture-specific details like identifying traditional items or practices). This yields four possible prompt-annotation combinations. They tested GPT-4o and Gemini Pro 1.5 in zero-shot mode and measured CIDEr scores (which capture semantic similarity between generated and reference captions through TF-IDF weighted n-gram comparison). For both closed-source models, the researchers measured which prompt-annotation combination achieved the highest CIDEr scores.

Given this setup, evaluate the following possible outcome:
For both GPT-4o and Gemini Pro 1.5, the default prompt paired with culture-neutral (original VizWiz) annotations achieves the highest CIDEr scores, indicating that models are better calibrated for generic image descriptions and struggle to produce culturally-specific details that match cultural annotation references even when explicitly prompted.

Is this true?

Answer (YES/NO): NO